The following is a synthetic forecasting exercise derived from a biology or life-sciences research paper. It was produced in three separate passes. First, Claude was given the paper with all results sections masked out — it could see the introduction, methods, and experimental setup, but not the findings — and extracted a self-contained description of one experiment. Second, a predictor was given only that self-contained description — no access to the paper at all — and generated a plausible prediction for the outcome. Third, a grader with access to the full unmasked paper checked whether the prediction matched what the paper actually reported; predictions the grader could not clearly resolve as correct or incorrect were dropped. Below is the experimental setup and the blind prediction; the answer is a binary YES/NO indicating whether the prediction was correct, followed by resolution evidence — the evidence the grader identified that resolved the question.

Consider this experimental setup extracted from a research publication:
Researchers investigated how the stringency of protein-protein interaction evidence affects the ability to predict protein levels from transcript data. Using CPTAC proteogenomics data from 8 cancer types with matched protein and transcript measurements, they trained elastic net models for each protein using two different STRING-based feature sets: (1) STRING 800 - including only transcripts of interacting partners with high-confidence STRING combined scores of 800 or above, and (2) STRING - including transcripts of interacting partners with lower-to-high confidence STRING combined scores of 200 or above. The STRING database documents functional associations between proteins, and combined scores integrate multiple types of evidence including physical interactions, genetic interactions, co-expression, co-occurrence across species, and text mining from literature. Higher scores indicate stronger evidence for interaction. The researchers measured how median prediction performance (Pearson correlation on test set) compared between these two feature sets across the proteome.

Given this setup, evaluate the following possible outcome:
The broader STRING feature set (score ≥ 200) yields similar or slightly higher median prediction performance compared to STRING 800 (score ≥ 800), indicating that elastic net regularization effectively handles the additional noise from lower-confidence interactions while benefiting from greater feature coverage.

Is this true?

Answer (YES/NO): YES